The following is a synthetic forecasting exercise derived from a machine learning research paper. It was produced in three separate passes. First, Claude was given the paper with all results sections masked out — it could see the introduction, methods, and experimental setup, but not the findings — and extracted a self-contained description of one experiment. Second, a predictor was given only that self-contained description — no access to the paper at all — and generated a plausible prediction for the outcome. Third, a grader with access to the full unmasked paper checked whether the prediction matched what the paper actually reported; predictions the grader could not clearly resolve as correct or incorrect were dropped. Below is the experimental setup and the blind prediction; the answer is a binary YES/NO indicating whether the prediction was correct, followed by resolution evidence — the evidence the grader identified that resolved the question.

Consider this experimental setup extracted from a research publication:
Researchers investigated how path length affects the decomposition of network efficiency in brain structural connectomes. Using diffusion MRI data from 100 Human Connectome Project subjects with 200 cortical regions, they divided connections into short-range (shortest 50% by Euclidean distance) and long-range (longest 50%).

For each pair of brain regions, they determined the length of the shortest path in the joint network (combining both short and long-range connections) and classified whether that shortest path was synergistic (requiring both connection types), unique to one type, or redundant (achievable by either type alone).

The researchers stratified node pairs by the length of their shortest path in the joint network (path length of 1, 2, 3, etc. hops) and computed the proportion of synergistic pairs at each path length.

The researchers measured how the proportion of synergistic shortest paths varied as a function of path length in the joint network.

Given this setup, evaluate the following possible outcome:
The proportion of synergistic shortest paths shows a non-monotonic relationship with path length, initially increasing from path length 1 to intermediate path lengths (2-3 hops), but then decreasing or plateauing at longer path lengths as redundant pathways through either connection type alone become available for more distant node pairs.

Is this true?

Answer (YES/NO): NO